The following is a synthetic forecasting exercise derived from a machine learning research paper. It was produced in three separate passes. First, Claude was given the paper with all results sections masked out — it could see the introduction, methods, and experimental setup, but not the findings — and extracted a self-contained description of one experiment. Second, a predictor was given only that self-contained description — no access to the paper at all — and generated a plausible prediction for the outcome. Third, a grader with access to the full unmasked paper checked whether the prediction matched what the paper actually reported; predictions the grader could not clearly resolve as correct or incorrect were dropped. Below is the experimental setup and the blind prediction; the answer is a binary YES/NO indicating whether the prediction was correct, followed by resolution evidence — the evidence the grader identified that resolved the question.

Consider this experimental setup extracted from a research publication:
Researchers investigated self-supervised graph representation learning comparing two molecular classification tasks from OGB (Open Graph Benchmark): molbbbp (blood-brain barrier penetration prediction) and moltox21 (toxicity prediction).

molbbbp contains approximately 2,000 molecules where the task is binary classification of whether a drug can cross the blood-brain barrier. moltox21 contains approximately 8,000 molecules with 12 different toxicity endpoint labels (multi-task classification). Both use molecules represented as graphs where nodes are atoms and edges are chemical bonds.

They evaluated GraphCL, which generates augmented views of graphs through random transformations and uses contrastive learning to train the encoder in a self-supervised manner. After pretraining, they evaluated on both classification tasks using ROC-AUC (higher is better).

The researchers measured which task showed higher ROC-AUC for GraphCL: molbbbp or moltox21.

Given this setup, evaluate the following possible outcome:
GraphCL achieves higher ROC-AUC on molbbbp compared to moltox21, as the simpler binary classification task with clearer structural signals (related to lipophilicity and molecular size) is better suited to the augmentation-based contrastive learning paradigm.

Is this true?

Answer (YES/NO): NO